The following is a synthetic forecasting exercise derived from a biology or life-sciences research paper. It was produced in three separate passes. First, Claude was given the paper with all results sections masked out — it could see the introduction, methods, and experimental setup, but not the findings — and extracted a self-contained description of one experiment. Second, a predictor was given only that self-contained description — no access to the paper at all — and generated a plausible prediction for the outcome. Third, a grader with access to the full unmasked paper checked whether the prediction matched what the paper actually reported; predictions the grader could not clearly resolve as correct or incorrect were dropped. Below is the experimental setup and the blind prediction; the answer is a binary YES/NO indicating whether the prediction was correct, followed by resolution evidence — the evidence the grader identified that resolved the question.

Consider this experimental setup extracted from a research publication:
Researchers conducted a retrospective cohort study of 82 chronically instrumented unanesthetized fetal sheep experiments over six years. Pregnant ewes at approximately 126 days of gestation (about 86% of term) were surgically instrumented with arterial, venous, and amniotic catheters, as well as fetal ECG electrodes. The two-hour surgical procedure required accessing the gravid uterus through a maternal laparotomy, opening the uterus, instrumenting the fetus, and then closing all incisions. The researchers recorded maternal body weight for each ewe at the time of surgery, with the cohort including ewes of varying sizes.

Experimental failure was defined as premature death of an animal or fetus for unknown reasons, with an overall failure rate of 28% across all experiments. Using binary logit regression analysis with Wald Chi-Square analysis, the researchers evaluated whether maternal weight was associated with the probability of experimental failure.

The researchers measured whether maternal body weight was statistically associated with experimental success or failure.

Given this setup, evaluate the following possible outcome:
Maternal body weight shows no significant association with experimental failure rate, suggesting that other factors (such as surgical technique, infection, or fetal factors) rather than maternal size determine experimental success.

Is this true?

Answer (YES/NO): YES